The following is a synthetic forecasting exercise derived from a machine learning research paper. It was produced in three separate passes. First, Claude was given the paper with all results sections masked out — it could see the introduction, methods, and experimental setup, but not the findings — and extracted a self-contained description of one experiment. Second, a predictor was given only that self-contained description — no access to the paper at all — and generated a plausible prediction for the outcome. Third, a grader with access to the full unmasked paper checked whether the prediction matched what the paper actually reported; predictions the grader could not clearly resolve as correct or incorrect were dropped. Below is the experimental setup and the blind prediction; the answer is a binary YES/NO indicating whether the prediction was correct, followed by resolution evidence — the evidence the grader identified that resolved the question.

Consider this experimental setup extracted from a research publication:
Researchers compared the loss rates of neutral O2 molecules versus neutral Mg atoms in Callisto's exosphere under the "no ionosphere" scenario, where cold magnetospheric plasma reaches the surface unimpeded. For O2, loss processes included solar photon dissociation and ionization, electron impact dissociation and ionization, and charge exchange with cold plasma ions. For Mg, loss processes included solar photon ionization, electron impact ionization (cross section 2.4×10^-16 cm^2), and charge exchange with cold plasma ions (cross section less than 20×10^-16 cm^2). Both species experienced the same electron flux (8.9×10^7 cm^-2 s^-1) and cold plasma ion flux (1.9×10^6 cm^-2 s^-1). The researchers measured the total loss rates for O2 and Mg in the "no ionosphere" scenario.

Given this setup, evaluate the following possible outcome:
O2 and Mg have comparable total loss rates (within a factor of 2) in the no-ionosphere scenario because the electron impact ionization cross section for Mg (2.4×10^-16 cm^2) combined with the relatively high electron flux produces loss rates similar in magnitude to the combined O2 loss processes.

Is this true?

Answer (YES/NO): NO